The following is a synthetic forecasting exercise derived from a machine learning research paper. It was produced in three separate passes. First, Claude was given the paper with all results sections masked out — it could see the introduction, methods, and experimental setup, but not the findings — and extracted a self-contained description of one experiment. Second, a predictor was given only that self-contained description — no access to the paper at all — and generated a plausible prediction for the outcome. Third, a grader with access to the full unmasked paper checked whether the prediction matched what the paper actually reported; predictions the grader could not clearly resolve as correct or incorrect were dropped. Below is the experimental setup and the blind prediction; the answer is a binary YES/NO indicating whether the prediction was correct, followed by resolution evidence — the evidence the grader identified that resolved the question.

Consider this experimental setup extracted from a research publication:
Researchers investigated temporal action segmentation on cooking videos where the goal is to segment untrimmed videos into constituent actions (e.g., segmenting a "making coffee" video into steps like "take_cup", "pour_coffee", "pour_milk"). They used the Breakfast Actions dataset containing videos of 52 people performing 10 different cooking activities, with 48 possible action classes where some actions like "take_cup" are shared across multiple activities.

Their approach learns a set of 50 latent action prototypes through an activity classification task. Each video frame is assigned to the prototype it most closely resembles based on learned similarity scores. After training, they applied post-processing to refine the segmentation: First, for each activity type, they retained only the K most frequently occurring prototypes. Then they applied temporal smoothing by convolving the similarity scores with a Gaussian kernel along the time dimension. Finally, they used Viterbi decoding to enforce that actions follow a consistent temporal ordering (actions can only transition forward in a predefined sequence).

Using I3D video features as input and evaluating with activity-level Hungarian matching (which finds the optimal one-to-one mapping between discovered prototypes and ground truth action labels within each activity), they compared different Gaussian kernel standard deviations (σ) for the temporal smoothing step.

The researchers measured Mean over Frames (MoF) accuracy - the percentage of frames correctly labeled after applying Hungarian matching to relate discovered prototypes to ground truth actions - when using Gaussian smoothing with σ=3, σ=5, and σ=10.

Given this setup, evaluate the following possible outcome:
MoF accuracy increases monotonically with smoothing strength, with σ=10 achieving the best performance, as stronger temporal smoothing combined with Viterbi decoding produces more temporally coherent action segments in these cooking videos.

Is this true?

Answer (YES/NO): NO